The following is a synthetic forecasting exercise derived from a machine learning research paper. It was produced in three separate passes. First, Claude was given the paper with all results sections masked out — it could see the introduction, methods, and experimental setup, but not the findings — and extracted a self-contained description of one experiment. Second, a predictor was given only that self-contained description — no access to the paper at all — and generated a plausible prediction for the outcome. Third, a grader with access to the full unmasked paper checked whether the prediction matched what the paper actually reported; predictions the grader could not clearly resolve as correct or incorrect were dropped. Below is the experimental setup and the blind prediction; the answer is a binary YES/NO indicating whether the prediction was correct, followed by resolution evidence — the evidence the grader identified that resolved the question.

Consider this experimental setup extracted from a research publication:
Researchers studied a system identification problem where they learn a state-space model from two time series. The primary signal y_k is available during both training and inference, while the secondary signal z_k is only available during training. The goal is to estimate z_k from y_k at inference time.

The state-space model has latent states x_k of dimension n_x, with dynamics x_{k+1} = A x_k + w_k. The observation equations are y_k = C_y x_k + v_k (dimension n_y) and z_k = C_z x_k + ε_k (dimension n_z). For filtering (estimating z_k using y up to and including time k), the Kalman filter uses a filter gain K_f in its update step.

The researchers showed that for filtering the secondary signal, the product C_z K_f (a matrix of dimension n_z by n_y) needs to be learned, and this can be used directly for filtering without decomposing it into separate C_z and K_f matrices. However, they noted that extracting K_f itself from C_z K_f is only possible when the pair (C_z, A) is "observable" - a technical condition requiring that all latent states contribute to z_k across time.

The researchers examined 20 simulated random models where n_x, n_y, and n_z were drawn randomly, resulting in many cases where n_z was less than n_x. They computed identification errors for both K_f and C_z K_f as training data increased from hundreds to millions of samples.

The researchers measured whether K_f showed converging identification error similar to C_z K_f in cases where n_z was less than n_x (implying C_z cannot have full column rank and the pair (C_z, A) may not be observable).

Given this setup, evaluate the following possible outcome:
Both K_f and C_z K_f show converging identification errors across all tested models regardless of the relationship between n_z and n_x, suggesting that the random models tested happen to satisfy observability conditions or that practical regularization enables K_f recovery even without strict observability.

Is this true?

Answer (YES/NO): NO